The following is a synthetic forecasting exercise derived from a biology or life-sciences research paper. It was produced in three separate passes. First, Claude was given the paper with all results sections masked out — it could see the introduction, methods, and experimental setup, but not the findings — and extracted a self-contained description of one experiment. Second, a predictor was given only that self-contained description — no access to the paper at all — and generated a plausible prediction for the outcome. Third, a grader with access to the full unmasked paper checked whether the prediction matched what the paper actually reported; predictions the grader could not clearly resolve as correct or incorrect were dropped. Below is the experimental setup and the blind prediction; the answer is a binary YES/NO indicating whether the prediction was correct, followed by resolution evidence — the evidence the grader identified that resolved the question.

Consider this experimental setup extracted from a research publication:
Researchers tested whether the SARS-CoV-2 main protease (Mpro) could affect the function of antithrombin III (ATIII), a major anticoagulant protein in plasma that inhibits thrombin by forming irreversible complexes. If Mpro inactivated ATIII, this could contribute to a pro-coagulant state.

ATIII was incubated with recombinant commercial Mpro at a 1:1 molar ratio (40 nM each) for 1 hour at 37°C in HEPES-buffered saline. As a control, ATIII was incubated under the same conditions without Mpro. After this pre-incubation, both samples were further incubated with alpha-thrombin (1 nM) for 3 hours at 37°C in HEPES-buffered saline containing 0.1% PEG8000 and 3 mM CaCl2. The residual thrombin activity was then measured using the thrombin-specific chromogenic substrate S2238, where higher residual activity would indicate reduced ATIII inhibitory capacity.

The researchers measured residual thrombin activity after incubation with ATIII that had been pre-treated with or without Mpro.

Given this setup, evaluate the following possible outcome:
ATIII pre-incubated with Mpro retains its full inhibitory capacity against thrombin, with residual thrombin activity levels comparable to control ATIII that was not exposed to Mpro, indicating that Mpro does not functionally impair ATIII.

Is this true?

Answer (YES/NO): YES